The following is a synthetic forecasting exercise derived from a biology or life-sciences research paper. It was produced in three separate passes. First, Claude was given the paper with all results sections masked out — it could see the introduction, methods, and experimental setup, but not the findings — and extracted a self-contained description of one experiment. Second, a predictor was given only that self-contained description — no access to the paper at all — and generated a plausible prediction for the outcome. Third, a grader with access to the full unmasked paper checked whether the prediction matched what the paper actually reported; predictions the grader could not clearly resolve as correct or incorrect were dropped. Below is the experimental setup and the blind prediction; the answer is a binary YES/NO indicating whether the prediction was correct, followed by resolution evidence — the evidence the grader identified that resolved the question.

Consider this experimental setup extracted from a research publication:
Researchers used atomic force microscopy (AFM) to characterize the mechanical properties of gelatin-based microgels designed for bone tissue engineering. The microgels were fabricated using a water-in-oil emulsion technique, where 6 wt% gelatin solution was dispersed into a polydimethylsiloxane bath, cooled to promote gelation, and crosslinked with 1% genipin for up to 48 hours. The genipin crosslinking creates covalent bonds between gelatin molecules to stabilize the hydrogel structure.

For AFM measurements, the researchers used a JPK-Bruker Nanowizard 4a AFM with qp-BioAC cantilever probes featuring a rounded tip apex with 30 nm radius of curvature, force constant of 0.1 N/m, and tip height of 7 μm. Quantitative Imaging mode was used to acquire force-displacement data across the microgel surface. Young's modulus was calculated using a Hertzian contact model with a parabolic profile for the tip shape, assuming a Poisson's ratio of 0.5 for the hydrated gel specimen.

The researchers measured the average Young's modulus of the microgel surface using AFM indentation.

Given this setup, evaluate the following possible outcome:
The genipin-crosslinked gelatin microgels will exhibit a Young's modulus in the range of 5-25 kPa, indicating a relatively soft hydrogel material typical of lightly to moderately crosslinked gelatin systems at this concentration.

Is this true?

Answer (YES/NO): NO